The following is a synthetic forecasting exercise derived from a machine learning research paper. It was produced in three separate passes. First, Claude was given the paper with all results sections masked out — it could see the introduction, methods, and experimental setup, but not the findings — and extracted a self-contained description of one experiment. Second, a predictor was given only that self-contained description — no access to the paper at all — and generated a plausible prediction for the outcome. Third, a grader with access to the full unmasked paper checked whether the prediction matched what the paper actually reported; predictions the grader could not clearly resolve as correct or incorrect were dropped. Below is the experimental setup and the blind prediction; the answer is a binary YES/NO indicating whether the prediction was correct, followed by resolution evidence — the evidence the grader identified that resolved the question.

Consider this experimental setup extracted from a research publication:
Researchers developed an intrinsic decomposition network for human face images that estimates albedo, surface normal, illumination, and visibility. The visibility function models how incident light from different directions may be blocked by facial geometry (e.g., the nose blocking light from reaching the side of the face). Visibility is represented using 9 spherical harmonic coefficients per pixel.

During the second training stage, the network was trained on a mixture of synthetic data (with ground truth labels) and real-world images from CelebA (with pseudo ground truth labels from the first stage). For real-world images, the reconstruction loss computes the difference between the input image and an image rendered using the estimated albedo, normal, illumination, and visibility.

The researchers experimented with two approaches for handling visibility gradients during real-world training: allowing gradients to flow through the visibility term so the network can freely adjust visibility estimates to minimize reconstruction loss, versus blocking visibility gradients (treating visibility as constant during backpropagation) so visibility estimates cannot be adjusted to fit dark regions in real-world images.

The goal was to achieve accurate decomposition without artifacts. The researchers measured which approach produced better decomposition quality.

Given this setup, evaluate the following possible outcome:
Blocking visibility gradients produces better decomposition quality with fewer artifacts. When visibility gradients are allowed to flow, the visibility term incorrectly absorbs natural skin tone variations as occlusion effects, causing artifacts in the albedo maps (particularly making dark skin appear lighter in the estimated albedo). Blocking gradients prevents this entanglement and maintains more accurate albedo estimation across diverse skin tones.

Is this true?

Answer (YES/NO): NO